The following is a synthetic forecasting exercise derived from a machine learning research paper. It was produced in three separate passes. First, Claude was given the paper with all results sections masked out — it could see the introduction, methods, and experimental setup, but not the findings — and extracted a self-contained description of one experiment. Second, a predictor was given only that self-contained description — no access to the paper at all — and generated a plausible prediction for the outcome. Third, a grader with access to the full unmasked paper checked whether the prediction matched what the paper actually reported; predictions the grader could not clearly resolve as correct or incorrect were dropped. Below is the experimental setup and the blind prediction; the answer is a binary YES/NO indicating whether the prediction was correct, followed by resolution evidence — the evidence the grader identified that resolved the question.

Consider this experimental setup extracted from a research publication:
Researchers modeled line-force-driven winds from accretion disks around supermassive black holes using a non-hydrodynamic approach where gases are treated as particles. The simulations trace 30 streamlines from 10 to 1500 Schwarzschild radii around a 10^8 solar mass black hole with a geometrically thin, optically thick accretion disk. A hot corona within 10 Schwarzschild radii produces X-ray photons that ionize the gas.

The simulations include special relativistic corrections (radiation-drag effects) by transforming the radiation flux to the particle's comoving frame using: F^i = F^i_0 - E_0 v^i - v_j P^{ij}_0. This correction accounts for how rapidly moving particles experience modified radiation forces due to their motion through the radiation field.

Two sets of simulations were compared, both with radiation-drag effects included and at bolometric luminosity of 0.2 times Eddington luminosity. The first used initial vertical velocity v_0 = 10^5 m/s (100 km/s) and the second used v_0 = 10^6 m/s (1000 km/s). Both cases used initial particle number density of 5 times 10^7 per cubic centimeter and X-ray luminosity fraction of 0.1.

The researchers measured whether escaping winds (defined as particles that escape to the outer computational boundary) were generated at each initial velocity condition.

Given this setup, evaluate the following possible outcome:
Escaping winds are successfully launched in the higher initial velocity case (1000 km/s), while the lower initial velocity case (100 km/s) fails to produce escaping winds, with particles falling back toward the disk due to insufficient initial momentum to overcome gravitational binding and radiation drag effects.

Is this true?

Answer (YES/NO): NO